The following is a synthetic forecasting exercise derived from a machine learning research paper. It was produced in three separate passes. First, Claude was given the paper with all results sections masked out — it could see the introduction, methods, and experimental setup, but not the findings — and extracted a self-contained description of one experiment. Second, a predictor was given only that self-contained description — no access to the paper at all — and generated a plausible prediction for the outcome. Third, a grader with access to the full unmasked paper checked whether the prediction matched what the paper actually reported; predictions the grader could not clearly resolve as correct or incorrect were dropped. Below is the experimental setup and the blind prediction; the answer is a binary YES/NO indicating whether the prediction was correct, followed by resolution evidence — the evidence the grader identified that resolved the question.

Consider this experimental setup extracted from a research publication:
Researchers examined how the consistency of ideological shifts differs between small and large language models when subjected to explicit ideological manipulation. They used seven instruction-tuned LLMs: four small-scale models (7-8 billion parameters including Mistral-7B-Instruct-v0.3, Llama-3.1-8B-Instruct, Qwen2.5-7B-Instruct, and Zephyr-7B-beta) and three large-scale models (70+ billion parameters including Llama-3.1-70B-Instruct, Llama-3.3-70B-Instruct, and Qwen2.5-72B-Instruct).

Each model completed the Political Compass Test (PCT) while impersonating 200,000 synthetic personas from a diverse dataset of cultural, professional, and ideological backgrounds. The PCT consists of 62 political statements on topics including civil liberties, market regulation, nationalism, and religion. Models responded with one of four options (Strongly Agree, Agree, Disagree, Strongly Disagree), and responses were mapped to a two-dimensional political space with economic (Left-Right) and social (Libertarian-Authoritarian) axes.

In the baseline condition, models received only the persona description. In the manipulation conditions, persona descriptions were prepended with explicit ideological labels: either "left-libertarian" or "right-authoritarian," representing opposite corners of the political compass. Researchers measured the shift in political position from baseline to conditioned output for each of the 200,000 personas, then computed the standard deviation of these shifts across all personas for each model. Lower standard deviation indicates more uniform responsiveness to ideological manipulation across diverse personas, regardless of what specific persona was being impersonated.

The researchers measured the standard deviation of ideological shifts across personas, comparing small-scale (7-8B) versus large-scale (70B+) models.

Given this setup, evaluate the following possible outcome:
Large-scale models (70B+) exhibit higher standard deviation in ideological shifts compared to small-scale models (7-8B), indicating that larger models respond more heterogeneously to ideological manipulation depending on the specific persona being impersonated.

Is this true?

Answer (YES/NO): NO